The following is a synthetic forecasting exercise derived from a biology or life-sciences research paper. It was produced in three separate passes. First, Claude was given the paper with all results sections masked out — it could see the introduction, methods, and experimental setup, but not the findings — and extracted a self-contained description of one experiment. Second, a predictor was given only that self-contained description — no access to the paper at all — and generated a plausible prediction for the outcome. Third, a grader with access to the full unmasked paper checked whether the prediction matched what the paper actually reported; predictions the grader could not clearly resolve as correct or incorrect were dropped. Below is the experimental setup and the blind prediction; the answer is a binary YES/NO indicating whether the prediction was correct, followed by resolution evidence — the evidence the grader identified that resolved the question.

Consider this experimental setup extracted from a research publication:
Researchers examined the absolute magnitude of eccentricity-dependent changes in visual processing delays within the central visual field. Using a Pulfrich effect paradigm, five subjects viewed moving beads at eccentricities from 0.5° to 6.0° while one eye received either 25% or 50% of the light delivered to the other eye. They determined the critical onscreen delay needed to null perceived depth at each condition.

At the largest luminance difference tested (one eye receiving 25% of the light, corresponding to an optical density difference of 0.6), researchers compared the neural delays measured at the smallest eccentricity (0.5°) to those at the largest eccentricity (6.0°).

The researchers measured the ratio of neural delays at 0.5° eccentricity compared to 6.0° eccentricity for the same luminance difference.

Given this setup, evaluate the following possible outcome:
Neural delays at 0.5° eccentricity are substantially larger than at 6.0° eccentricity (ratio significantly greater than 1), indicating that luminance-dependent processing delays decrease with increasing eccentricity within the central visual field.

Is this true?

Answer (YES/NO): YES